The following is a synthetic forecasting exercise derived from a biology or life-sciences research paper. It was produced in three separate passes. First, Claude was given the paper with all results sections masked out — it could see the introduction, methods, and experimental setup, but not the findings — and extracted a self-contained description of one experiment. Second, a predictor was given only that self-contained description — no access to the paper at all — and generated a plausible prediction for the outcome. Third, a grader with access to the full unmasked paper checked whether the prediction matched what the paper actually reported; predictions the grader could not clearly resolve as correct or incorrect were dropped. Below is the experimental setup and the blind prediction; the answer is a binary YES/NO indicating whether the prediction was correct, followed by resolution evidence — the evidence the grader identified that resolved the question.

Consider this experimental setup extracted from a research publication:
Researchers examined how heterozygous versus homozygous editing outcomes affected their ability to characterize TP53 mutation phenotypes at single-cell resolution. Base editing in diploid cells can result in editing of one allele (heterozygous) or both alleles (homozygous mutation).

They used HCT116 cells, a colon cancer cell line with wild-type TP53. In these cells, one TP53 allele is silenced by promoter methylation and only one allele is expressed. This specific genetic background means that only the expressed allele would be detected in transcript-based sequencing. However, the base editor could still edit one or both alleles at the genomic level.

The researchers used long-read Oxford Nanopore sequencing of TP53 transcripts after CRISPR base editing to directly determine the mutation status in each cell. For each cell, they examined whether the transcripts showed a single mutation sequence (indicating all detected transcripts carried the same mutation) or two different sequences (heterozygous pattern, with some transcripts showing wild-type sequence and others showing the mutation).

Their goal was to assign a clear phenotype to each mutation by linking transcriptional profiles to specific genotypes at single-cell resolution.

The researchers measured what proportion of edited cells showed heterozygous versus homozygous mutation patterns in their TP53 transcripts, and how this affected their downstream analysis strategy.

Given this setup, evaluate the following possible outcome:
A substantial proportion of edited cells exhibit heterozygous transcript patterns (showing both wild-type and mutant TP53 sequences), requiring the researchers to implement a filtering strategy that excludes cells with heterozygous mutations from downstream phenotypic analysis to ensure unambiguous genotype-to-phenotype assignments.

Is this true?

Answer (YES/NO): YES